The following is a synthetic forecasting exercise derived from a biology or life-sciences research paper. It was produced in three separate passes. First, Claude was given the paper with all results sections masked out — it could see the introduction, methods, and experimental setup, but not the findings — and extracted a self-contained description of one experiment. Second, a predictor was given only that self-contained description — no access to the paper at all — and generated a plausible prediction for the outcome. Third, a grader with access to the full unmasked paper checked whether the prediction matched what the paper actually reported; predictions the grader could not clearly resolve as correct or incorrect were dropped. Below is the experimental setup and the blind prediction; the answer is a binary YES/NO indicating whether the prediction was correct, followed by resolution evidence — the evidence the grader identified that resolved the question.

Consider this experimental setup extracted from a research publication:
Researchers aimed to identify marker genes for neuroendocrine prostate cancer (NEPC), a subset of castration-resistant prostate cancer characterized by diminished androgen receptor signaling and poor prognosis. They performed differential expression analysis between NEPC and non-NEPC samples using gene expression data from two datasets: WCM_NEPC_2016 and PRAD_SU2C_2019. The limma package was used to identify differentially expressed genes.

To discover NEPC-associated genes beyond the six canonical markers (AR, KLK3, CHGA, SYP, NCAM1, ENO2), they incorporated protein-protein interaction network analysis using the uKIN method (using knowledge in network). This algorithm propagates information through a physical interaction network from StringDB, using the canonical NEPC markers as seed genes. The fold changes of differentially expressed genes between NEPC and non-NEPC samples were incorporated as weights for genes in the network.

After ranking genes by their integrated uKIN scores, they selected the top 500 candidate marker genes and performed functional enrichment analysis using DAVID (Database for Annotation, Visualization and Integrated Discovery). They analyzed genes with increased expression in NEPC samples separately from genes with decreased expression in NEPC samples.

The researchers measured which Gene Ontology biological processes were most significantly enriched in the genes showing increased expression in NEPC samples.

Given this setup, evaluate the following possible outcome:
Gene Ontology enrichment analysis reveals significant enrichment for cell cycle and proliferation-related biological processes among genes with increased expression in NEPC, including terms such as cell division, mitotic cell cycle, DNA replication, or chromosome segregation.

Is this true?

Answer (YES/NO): YES